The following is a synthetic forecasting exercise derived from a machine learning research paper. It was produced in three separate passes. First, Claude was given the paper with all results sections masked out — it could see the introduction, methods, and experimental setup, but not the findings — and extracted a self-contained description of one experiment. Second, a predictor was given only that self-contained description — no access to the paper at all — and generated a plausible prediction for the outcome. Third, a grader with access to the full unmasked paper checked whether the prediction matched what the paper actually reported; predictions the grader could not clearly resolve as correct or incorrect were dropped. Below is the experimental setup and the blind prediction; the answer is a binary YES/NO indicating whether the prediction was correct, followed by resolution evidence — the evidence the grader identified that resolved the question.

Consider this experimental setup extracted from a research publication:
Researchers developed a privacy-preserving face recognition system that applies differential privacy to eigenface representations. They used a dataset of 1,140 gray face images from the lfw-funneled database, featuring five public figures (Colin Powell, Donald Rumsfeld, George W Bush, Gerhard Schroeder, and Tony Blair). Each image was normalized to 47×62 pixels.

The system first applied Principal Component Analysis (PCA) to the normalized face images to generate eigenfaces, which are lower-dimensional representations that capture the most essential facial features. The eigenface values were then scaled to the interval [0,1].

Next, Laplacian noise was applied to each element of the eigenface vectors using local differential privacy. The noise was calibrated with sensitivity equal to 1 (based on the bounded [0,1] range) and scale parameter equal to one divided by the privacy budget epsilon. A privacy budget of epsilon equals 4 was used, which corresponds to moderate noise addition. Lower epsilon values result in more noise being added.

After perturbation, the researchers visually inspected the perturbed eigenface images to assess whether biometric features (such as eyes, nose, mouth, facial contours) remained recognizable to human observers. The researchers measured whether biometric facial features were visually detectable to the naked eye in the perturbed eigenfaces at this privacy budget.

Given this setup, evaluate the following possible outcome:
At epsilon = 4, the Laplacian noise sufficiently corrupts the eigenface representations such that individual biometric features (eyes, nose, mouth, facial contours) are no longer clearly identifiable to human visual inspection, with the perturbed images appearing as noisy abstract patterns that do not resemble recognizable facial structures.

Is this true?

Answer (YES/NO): YES